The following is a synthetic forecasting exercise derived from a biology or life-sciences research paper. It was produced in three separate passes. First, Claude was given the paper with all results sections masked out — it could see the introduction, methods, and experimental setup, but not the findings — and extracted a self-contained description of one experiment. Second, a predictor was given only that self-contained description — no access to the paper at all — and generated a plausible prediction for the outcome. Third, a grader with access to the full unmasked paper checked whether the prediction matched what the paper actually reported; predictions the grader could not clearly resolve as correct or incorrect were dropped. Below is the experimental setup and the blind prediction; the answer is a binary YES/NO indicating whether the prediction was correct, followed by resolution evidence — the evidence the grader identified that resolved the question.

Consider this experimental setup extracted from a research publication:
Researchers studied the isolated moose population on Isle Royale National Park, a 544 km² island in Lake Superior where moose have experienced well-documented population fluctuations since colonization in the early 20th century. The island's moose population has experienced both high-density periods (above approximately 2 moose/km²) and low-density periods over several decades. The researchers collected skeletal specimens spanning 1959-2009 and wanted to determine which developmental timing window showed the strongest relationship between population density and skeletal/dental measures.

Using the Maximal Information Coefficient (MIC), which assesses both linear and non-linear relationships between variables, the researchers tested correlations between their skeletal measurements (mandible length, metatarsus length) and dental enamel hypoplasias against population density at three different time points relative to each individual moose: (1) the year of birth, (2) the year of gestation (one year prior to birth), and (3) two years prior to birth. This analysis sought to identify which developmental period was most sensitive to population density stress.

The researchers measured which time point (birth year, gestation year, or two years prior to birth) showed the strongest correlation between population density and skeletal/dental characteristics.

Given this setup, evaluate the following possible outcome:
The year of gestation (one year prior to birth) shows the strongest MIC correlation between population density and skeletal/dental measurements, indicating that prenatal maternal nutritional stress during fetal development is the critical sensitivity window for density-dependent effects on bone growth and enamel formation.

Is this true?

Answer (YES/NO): NO